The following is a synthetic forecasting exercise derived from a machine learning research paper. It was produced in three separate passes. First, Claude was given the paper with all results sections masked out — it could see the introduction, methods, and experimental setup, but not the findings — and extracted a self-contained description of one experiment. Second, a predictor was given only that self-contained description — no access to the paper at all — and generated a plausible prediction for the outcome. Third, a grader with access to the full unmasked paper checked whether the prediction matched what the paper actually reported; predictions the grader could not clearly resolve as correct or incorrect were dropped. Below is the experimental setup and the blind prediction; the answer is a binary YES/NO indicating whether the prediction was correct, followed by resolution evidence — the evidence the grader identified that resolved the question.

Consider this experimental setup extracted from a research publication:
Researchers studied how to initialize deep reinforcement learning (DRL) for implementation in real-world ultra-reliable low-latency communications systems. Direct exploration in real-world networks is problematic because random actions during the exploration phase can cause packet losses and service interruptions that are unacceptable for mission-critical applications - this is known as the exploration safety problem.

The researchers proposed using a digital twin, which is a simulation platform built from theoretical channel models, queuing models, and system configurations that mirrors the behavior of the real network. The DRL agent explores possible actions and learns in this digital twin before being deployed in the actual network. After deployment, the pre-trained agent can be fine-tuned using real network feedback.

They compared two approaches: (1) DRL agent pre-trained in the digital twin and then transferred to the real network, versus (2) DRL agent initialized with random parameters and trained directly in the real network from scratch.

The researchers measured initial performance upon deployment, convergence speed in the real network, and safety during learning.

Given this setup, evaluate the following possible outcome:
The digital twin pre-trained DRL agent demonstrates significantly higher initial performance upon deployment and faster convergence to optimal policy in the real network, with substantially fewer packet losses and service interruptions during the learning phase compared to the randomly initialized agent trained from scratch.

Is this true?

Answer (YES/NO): YES